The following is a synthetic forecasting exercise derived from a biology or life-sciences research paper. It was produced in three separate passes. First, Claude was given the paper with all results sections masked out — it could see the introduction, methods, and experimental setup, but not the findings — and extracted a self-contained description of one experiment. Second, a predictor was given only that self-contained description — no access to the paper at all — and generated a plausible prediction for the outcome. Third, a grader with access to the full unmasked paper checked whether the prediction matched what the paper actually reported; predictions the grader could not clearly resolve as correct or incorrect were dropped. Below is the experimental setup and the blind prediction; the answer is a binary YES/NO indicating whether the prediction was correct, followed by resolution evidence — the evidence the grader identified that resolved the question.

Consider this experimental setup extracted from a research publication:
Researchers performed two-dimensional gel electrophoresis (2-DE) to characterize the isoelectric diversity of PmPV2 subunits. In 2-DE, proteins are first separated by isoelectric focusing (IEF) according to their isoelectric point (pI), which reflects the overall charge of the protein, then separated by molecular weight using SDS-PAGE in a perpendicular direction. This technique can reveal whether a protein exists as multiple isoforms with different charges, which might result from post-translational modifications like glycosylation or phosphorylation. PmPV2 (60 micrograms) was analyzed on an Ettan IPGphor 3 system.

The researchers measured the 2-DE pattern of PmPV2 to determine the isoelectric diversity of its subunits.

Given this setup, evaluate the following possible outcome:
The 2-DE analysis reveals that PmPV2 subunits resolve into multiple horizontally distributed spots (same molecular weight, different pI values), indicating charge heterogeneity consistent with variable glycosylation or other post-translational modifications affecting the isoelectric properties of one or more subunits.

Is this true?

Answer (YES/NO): YES